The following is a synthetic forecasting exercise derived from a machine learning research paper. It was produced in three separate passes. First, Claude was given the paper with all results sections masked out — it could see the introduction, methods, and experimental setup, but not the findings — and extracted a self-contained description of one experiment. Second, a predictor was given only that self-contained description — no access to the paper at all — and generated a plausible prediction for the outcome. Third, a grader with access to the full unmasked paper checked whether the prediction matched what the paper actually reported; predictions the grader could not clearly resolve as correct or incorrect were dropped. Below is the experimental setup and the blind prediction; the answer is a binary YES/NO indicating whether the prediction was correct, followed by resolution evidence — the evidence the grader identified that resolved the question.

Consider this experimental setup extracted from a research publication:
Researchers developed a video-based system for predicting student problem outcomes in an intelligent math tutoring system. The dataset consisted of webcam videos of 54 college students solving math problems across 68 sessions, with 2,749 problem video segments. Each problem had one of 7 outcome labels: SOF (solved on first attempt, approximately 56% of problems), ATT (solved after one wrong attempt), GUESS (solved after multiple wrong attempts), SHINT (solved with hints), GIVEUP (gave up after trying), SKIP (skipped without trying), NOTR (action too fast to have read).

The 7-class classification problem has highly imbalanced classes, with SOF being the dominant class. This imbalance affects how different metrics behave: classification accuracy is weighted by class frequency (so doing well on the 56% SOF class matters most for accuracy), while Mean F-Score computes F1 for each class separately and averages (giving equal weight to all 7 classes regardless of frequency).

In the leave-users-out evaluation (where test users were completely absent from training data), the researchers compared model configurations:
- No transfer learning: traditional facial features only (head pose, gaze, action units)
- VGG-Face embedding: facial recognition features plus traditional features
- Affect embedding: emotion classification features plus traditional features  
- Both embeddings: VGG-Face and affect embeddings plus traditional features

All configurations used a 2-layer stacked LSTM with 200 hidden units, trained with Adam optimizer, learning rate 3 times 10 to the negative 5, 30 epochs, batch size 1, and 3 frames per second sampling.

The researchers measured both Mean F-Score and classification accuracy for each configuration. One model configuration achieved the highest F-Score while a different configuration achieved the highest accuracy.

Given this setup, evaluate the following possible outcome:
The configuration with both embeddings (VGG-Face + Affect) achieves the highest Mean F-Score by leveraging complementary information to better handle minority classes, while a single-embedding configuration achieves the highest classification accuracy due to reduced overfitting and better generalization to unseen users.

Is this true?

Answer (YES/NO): NO